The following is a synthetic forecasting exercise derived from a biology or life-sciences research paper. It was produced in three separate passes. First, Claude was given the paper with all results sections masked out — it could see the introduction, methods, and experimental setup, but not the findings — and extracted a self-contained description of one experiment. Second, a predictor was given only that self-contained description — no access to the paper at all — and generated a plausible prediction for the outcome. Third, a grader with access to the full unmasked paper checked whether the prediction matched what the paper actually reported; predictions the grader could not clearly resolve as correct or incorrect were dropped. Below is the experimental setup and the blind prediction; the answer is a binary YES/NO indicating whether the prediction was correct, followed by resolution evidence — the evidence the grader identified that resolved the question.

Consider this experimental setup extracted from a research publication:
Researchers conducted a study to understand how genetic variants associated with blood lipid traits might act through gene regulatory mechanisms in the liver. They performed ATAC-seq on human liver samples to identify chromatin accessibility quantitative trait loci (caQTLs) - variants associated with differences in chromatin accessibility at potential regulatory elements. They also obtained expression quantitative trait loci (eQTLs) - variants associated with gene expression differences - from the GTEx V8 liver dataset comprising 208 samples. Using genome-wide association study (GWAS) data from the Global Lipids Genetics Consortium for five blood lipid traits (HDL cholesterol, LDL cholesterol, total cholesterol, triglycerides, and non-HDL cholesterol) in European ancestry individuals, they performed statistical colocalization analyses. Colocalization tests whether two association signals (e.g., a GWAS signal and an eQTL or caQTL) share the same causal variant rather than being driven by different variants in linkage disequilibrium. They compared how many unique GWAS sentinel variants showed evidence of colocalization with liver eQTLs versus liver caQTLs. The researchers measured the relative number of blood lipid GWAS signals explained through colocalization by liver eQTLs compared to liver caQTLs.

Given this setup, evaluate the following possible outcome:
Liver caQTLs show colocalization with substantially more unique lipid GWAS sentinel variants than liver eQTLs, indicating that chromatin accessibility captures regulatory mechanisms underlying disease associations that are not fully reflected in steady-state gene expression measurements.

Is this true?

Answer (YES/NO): NO